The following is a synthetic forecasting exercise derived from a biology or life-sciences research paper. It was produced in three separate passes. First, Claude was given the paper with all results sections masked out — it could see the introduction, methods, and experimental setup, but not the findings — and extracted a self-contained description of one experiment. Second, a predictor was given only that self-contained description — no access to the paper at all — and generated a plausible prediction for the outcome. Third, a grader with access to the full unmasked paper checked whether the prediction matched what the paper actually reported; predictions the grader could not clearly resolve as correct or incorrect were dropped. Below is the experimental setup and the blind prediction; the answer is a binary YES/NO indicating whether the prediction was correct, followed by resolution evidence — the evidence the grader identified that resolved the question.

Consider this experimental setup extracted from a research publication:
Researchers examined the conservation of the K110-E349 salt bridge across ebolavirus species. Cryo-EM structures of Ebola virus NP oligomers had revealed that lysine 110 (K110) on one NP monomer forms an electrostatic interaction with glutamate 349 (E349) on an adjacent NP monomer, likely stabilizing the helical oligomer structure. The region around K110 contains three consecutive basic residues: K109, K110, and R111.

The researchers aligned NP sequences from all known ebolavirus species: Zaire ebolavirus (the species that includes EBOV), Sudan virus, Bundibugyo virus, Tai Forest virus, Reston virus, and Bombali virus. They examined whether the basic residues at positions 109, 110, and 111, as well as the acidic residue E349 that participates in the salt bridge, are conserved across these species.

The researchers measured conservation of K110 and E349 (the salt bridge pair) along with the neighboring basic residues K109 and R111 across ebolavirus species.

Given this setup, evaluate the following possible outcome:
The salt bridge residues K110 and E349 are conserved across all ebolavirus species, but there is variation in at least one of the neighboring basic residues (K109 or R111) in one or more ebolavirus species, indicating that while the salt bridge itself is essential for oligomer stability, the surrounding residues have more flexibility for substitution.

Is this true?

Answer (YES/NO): NO